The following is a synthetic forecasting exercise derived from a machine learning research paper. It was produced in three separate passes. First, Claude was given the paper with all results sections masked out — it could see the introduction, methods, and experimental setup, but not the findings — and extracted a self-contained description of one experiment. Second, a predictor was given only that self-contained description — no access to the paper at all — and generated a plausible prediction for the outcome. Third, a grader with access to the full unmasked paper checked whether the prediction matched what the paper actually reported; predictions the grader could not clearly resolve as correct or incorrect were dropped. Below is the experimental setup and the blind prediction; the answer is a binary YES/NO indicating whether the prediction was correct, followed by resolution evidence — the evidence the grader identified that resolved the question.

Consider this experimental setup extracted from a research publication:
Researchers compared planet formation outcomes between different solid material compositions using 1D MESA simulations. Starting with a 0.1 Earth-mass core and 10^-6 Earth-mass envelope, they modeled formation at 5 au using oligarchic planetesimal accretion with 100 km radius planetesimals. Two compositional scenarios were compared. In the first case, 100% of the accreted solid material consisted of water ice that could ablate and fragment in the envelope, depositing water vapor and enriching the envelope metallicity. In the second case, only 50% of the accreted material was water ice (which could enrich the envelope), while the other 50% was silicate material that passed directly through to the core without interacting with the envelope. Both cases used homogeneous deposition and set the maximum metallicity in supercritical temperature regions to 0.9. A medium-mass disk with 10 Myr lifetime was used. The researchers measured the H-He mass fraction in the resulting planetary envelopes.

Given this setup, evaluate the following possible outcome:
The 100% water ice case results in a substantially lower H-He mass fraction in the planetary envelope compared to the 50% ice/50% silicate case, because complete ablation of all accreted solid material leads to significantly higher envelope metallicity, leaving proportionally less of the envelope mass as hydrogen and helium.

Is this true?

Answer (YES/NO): NO